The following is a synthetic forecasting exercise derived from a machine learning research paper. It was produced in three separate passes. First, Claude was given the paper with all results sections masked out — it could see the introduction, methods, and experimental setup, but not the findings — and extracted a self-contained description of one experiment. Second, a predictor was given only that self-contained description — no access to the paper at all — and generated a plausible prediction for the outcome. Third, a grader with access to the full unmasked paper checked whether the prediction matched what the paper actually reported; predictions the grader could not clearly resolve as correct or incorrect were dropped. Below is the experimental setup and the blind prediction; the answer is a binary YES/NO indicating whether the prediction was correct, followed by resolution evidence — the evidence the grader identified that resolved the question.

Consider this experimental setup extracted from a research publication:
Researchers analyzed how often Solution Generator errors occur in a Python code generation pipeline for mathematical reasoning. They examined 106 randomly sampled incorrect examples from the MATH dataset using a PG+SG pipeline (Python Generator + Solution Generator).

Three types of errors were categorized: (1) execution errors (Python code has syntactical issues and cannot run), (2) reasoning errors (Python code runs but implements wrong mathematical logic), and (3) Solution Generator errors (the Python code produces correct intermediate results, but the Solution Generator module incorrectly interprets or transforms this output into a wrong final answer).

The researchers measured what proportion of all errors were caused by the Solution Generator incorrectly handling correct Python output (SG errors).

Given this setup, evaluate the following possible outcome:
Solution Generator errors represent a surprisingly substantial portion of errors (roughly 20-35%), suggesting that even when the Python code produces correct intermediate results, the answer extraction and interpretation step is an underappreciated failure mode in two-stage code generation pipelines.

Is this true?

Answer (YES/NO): NO